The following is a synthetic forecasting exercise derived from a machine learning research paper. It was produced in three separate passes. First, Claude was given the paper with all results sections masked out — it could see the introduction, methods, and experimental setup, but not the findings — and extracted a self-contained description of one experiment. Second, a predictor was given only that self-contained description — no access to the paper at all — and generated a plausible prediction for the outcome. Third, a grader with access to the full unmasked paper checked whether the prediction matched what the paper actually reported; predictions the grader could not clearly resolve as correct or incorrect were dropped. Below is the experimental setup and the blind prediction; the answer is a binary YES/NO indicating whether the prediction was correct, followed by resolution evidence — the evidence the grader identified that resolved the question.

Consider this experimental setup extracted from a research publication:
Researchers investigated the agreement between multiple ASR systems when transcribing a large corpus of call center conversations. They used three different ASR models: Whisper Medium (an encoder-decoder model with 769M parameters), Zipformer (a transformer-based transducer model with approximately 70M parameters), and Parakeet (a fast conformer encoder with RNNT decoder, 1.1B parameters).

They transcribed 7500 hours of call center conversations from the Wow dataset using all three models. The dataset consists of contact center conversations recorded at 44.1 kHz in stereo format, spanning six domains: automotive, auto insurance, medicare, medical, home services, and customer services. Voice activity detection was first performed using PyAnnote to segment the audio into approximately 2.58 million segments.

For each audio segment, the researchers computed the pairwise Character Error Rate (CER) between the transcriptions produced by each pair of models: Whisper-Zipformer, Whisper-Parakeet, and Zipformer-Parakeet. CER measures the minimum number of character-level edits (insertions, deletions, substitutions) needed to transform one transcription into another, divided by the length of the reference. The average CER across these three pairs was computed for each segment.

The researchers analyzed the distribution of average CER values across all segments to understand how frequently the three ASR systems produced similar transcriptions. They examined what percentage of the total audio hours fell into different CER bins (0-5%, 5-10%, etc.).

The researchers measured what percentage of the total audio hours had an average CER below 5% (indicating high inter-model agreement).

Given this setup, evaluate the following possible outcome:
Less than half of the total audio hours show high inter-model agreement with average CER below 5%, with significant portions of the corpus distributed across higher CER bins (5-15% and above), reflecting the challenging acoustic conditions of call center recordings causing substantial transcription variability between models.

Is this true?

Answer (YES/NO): YES